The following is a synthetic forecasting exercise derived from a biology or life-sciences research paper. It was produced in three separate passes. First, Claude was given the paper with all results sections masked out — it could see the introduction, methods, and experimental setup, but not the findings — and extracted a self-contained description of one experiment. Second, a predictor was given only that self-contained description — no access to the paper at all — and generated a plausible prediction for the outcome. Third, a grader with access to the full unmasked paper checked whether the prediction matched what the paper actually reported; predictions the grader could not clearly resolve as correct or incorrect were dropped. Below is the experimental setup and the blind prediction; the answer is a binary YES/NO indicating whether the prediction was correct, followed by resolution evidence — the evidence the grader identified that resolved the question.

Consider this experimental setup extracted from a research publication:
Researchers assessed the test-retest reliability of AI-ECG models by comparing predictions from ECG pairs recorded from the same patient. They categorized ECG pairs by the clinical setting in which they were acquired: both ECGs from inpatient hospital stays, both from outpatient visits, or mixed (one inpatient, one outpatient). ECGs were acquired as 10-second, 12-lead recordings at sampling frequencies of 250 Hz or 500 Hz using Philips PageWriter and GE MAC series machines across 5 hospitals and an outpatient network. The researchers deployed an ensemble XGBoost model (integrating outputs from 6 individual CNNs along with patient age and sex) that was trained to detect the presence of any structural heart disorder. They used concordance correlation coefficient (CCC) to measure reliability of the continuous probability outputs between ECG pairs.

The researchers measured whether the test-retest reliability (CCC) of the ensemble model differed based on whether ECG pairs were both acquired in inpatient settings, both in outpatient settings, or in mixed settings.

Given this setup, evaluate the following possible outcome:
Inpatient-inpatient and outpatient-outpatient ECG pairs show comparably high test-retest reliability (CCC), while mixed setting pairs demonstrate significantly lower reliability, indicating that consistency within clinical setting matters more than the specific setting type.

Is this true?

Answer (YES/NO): NO